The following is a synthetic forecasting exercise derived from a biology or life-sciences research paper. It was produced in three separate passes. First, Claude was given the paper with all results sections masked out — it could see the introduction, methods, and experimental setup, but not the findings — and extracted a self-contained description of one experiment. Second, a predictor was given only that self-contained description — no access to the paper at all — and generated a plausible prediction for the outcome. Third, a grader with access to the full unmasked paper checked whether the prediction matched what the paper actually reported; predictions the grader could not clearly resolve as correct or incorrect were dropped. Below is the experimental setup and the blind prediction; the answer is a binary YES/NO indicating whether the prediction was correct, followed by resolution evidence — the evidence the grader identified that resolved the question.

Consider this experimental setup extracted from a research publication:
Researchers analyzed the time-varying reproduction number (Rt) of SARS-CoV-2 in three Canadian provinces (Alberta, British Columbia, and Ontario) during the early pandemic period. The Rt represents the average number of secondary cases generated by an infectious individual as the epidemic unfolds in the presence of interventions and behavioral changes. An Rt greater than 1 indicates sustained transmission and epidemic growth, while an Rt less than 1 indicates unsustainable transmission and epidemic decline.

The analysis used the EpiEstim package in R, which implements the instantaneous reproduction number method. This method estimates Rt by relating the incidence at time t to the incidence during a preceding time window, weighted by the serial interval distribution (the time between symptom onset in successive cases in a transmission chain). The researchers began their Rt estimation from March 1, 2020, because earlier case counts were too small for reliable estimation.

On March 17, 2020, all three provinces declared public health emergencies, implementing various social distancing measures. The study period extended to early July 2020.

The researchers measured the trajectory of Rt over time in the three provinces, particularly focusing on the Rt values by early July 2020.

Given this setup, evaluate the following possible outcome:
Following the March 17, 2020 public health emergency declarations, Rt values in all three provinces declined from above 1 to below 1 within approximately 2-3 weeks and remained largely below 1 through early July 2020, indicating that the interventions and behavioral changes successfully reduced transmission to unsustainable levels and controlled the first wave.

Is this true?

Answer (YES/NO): NO